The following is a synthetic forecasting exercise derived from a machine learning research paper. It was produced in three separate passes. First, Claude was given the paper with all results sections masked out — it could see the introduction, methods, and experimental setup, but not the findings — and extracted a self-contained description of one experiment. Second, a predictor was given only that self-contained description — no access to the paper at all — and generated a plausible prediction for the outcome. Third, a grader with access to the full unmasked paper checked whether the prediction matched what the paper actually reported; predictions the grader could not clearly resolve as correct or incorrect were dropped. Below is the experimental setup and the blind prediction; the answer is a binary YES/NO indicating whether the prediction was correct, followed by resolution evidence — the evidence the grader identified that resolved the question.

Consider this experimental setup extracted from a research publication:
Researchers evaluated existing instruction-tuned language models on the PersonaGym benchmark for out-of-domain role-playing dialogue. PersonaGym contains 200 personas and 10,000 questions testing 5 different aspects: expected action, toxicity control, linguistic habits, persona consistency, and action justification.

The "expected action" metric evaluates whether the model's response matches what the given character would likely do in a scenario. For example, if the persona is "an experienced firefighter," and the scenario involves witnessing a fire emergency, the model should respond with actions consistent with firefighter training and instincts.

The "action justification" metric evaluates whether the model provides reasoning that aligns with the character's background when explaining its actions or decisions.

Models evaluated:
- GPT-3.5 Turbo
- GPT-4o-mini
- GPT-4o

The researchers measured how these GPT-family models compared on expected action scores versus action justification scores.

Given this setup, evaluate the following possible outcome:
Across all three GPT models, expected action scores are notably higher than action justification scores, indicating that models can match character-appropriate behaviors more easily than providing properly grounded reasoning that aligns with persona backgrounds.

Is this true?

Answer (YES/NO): NO